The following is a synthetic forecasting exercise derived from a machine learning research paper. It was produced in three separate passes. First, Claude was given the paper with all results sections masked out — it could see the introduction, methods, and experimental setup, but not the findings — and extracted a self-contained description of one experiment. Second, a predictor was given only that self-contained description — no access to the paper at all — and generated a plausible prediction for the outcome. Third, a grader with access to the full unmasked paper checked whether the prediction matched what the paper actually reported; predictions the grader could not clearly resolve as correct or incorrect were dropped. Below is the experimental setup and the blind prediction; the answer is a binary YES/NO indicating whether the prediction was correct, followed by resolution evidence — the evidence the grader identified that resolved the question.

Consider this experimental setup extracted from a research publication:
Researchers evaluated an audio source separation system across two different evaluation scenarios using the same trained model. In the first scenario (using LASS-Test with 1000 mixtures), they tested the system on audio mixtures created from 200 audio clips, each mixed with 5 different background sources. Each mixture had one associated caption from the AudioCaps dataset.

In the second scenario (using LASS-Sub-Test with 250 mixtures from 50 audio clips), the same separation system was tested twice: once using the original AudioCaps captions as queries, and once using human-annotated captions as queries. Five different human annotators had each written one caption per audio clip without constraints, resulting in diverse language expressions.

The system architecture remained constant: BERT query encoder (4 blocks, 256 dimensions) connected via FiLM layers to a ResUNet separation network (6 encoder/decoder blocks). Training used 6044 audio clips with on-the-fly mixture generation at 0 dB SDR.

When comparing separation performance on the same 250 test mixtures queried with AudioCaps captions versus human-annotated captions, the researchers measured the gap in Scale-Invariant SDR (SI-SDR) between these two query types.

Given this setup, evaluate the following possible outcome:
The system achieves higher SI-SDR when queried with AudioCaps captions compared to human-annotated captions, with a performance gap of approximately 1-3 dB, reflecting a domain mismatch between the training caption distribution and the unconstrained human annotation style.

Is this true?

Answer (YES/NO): NO